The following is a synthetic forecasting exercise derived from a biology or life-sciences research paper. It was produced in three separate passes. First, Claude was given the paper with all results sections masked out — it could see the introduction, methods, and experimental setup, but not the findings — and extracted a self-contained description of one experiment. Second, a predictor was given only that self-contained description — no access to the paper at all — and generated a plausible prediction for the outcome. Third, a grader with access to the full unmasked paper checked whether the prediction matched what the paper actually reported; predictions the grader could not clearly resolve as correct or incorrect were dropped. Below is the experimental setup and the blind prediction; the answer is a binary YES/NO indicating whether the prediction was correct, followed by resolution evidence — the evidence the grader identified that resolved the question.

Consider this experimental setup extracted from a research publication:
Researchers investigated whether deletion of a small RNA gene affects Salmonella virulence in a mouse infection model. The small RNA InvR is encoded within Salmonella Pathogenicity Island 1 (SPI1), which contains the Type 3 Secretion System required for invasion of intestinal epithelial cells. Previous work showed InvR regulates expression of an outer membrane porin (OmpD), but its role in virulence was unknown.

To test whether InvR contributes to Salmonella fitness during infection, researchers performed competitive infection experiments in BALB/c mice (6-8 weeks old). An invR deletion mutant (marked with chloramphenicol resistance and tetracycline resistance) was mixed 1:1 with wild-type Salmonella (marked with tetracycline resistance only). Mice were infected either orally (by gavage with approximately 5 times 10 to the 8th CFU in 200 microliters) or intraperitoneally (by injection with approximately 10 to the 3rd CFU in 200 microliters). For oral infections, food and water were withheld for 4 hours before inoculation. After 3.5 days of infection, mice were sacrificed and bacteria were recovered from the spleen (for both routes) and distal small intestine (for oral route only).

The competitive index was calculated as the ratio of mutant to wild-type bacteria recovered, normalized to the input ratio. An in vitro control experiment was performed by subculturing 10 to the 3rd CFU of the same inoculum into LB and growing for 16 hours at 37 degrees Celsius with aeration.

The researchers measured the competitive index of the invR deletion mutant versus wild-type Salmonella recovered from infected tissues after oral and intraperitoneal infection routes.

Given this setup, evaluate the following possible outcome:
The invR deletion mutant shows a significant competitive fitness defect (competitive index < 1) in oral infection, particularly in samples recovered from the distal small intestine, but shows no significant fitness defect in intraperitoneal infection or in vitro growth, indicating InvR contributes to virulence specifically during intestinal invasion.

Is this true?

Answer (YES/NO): NO